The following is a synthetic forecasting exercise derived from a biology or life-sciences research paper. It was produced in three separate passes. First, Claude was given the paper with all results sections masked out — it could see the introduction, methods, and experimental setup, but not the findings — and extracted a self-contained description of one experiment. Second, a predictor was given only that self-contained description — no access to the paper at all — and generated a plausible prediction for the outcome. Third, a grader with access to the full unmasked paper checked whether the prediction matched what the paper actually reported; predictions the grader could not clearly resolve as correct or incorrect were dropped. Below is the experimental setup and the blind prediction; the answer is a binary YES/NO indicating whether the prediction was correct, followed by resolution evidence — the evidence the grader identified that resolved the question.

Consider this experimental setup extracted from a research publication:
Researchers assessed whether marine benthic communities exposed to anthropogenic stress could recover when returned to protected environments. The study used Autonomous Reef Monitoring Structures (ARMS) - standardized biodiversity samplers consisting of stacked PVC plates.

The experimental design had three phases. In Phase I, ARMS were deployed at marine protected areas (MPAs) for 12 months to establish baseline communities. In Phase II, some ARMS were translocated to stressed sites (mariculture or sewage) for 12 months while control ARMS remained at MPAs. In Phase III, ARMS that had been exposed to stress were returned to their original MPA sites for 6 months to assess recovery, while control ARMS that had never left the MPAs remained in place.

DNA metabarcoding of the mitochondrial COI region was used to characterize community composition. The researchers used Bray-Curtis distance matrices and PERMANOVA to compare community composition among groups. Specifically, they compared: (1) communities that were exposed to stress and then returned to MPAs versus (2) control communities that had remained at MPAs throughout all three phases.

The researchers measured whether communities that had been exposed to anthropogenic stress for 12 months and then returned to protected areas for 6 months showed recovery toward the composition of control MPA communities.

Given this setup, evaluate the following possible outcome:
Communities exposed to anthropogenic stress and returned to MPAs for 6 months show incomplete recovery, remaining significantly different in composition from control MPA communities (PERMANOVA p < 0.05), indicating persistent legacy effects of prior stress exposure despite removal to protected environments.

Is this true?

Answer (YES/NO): NO